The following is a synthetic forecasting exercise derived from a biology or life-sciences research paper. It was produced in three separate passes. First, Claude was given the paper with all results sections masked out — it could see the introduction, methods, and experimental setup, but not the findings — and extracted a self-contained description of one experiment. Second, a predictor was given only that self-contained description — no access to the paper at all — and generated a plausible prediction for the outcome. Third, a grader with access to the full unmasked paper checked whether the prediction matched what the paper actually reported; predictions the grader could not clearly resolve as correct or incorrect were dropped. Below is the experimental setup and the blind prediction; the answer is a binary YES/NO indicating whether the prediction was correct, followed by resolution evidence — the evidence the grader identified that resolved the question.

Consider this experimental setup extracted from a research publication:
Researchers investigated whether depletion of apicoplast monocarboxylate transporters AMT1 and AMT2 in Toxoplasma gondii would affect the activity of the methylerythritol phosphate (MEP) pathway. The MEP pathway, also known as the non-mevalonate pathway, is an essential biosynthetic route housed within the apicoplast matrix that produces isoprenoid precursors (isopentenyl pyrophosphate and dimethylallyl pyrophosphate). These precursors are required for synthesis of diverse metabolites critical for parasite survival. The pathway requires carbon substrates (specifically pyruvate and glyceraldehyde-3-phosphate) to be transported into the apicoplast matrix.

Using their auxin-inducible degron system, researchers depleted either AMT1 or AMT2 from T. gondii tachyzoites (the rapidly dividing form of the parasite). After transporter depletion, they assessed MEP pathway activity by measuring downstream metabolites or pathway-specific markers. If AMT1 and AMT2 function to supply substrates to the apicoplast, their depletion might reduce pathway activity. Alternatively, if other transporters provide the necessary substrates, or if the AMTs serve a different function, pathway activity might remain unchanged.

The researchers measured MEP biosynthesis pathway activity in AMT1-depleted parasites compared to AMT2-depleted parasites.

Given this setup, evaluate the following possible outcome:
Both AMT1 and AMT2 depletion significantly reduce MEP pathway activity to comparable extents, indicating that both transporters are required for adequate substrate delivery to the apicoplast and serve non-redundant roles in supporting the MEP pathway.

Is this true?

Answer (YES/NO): YES